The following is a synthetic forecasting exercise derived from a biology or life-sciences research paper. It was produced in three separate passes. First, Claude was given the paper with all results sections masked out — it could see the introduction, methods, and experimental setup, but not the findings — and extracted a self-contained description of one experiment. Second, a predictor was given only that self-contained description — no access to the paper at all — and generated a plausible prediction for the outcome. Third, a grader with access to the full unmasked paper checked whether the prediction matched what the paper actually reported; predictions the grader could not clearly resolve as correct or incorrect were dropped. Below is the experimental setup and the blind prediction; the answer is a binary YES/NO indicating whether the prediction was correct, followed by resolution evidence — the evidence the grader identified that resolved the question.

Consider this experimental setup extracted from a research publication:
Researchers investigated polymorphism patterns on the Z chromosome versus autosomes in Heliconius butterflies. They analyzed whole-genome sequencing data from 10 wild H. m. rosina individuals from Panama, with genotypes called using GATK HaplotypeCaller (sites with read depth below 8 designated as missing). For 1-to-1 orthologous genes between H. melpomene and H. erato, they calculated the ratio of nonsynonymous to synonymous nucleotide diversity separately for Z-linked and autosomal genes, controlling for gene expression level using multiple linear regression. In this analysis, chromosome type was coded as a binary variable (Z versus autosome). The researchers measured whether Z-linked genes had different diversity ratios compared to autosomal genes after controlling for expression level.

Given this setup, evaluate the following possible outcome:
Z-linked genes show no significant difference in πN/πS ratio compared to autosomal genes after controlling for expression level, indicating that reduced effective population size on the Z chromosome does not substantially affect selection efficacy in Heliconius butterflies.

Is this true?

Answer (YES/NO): YES